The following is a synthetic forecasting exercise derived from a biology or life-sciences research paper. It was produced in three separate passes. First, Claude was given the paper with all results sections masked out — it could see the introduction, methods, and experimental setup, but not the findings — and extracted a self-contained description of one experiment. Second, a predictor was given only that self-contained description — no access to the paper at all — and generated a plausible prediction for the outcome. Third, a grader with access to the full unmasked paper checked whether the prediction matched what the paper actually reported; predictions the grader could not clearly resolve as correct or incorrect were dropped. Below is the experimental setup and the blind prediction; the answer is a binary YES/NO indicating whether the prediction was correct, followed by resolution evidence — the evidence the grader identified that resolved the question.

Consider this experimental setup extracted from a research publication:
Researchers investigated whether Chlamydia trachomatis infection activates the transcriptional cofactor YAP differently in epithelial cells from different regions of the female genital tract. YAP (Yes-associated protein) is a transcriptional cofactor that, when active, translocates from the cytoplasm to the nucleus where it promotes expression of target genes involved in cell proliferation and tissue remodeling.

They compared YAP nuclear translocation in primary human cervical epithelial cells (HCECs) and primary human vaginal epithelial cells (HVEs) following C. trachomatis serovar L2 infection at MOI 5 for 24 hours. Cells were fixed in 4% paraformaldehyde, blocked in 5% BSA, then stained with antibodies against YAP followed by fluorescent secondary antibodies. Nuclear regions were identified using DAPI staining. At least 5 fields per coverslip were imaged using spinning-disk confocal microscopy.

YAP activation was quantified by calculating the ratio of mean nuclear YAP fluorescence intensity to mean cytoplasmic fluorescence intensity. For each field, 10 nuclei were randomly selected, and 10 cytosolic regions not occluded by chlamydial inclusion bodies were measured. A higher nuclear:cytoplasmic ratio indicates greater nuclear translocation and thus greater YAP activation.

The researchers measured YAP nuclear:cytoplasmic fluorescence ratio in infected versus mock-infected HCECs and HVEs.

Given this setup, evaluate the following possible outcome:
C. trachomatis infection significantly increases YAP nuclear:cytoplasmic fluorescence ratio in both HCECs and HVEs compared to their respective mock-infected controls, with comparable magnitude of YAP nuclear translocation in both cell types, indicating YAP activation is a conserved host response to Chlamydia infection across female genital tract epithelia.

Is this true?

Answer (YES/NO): NO